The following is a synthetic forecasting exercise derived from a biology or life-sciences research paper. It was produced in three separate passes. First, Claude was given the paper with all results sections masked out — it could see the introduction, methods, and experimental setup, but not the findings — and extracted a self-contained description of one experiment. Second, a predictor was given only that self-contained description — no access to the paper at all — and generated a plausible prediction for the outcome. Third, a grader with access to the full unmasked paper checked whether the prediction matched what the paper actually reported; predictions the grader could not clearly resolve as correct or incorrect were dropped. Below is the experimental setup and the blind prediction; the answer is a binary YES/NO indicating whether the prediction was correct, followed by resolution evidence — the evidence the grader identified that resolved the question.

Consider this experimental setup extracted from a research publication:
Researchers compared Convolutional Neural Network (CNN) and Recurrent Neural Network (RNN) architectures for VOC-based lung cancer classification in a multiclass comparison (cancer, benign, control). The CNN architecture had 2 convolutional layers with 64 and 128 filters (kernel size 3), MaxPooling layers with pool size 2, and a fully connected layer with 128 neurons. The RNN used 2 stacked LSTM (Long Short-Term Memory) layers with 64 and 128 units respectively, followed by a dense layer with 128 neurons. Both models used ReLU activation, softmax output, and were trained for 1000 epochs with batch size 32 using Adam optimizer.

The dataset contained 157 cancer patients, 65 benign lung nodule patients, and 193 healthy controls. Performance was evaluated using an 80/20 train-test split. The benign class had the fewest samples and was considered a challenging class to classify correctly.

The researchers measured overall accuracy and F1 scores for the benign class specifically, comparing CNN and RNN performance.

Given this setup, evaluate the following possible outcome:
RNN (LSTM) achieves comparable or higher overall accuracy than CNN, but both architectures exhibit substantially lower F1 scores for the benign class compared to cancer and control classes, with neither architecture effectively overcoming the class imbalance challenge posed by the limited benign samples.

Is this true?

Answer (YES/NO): YES